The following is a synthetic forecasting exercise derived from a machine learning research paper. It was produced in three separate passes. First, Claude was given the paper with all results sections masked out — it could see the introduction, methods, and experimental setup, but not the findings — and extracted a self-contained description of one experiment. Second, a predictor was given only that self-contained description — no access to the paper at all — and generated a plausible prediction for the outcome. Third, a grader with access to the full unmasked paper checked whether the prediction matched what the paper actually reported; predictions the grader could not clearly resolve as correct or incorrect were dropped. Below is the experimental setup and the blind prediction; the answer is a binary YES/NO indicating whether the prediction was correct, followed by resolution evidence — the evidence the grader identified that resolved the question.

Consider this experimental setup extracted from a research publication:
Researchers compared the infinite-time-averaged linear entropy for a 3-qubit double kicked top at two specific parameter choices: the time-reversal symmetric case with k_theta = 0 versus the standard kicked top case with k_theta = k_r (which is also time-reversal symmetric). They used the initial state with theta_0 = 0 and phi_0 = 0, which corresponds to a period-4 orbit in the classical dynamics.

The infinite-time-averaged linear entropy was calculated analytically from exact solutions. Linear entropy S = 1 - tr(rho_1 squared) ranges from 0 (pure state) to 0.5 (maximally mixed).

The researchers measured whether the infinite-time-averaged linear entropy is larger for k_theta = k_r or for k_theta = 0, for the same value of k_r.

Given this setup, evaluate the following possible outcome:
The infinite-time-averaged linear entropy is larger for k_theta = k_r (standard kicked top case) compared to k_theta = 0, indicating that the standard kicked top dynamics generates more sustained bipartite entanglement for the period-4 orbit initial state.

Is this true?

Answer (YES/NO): YES